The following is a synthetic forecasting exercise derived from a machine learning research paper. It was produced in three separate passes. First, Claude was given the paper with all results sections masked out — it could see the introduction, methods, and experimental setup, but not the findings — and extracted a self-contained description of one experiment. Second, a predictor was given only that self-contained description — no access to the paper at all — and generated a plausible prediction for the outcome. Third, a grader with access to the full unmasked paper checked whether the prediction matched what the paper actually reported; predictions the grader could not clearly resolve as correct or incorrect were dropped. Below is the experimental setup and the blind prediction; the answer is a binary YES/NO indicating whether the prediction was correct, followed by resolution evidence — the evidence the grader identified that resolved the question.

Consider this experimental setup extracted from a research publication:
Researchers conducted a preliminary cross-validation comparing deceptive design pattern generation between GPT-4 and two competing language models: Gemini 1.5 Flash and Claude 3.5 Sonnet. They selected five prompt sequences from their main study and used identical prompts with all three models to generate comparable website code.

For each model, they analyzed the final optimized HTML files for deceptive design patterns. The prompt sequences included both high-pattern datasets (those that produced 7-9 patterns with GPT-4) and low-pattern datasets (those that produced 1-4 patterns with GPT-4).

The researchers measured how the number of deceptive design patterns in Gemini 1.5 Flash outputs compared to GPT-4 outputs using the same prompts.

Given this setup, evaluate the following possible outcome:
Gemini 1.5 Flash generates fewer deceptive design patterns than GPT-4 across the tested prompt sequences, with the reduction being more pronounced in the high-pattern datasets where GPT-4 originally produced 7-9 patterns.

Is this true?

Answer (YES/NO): YES